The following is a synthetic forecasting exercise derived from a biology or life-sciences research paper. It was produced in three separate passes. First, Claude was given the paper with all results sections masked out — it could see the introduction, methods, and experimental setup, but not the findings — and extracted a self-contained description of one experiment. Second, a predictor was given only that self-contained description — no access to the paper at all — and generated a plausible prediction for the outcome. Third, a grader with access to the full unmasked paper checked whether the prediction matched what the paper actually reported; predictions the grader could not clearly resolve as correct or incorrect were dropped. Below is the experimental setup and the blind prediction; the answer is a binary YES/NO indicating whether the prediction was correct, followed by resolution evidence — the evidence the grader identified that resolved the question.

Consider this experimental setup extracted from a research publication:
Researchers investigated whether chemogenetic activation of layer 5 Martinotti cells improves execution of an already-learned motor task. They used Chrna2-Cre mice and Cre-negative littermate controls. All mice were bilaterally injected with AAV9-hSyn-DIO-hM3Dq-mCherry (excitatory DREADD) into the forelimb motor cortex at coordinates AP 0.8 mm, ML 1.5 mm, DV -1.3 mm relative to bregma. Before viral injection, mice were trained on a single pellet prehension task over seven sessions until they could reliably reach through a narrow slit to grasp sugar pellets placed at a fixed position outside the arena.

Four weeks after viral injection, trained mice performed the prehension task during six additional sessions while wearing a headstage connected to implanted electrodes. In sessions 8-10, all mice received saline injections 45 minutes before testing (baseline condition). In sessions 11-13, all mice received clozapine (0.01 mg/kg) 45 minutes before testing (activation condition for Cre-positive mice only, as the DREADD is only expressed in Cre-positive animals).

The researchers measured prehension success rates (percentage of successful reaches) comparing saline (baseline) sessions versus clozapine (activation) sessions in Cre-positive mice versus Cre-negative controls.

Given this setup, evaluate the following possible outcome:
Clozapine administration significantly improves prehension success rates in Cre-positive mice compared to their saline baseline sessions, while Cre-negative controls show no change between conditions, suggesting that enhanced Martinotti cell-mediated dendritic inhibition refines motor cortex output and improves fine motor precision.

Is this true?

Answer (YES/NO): YES